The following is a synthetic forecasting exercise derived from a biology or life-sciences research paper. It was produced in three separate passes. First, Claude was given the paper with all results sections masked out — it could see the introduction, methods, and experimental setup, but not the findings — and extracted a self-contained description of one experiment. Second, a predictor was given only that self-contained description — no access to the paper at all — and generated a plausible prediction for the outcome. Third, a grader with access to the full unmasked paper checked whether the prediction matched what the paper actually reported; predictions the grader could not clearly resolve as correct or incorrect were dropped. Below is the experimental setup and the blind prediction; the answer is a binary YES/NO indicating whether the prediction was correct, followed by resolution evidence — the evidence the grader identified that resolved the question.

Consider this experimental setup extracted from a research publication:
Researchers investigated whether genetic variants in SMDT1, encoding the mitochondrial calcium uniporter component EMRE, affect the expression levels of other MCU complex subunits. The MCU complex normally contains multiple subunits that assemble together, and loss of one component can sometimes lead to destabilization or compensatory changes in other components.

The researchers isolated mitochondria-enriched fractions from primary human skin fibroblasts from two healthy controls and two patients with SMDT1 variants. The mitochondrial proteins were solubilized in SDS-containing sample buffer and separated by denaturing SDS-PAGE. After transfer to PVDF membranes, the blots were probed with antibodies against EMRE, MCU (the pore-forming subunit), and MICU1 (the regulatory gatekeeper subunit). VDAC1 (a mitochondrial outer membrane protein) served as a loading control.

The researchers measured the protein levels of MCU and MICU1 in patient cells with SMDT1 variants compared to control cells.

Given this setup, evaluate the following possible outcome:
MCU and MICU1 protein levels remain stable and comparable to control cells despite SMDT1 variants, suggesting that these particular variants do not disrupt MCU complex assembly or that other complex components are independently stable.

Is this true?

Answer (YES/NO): NO